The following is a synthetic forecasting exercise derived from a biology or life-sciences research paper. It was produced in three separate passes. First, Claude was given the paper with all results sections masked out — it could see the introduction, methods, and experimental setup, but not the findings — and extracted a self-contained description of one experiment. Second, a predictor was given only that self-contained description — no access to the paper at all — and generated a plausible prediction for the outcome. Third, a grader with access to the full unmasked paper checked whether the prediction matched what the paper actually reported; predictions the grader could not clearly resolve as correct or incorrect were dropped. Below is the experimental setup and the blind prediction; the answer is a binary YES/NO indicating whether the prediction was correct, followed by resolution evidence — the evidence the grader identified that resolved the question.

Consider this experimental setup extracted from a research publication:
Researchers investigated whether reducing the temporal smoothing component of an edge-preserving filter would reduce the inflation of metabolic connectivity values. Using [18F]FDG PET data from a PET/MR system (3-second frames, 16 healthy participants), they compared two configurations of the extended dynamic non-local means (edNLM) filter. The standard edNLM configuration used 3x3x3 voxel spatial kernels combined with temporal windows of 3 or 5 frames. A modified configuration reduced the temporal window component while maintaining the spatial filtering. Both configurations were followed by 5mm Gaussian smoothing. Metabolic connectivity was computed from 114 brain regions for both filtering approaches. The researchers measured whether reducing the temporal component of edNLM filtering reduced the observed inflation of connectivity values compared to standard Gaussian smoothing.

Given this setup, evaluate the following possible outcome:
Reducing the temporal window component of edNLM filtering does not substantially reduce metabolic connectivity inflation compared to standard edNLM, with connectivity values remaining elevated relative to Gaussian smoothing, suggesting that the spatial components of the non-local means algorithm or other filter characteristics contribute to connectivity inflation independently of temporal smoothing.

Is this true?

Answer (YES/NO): YES